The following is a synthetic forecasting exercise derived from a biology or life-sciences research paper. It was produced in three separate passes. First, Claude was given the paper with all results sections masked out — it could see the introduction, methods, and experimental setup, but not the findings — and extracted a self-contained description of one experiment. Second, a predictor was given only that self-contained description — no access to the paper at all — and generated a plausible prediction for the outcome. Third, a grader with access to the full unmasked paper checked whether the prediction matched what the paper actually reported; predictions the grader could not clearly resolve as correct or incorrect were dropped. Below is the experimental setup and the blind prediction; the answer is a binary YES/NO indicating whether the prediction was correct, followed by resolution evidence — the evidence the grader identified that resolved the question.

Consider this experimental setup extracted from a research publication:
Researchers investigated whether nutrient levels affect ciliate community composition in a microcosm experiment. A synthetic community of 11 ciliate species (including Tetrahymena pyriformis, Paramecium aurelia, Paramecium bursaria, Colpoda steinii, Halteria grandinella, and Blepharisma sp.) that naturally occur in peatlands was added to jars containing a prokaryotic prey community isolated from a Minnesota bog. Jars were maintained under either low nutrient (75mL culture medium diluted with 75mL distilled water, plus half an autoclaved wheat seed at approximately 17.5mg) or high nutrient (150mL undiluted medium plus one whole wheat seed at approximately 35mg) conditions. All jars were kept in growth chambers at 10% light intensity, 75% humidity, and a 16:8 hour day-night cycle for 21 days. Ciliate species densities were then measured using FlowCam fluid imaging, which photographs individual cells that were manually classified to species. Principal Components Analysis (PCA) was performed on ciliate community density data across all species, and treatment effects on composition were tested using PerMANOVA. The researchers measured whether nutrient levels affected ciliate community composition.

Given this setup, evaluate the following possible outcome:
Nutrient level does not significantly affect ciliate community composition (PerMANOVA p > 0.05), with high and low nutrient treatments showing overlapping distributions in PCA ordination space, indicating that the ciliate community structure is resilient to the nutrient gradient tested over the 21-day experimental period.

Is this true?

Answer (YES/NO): NO